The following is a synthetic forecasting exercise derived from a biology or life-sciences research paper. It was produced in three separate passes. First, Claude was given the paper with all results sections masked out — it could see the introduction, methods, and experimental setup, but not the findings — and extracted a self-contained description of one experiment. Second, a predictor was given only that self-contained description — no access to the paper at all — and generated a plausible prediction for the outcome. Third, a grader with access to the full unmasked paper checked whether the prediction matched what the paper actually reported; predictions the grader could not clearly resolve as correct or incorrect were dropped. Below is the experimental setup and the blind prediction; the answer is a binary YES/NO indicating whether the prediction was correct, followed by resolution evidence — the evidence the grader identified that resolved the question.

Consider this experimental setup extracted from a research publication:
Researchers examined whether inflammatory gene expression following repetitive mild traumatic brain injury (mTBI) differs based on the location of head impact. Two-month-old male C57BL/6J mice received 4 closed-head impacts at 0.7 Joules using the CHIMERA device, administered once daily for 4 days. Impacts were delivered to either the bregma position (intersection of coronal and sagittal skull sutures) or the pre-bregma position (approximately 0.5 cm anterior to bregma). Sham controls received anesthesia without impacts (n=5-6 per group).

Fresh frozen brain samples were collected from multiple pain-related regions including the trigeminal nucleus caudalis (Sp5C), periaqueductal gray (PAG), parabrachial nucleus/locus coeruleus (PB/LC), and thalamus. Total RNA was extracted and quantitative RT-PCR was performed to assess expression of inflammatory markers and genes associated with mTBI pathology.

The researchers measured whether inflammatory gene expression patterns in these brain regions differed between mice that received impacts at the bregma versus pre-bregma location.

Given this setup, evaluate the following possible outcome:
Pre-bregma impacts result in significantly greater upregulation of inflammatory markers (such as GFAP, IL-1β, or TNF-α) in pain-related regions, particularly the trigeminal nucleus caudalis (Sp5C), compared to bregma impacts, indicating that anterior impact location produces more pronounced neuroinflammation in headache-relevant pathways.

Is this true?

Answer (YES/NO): NO